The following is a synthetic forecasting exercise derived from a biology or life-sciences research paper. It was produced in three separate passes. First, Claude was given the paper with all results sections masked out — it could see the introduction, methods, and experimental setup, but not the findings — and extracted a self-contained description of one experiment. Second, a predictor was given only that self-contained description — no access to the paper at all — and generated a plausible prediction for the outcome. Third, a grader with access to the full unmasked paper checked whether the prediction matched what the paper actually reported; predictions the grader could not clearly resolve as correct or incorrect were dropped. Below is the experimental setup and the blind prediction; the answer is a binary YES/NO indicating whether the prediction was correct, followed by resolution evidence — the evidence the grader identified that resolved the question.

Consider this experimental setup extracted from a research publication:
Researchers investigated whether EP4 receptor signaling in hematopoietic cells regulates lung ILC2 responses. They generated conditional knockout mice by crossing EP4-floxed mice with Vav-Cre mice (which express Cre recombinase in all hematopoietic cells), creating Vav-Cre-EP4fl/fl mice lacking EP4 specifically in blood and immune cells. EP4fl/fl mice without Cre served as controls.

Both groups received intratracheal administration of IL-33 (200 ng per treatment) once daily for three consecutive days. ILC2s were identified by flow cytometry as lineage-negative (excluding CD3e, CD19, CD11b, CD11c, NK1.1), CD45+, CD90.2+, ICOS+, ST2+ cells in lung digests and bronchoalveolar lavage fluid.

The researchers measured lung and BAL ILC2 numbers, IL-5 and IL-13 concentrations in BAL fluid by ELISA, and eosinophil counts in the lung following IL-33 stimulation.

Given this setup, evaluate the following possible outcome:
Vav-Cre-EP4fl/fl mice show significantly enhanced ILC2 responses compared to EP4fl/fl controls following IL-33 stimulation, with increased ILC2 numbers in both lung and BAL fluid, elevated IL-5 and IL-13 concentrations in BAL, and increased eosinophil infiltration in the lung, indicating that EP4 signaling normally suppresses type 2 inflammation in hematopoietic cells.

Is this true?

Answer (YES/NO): NO